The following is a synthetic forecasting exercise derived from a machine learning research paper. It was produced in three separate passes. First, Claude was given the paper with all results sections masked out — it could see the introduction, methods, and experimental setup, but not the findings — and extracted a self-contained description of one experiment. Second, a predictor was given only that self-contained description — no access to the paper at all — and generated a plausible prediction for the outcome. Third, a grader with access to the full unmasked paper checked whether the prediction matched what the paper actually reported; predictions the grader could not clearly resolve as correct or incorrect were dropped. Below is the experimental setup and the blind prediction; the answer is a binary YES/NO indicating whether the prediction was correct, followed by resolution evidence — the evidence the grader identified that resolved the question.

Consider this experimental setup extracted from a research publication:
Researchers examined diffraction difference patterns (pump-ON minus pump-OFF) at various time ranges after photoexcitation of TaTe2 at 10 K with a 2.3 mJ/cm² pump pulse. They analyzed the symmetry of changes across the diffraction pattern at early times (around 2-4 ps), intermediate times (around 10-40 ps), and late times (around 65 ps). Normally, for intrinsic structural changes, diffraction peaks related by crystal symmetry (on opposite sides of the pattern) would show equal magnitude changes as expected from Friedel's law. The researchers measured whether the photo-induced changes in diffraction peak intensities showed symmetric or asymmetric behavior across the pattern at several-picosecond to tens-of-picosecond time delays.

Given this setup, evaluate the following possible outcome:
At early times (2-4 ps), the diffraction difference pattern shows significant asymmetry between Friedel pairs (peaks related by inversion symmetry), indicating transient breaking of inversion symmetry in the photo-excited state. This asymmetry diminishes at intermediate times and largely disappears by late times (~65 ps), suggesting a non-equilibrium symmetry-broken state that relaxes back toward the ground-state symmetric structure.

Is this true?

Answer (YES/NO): NO